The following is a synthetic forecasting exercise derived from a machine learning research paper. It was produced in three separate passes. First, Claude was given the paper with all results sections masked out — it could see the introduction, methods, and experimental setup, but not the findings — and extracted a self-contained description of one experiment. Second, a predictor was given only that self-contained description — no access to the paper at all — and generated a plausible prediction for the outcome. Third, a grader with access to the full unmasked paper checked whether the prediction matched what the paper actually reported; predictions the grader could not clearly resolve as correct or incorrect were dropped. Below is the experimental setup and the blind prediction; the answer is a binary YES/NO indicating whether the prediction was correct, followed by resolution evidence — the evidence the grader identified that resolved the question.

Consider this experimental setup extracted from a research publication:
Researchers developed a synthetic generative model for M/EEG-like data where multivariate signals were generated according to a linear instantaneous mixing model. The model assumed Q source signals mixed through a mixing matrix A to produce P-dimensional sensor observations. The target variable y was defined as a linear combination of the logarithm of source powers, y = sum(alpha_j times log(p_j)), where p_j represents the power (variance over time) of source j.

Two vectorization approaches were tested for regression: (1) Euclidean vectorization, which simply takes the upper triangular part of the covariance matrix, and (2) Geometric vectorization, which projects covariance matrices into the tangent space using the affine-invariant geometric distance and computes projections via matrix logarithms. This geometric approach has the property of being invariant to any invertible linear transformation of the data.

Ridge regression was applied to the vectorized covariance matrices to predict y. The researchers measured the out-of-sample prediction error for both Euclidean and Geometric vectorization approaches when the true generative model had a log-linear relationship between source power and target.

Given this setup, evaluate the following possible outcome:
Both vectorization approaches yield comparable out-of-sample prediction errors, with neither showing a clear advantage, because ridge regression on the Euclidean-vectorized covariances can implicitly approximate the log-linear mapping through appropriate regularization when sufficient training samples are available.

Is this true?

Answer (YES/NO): NO